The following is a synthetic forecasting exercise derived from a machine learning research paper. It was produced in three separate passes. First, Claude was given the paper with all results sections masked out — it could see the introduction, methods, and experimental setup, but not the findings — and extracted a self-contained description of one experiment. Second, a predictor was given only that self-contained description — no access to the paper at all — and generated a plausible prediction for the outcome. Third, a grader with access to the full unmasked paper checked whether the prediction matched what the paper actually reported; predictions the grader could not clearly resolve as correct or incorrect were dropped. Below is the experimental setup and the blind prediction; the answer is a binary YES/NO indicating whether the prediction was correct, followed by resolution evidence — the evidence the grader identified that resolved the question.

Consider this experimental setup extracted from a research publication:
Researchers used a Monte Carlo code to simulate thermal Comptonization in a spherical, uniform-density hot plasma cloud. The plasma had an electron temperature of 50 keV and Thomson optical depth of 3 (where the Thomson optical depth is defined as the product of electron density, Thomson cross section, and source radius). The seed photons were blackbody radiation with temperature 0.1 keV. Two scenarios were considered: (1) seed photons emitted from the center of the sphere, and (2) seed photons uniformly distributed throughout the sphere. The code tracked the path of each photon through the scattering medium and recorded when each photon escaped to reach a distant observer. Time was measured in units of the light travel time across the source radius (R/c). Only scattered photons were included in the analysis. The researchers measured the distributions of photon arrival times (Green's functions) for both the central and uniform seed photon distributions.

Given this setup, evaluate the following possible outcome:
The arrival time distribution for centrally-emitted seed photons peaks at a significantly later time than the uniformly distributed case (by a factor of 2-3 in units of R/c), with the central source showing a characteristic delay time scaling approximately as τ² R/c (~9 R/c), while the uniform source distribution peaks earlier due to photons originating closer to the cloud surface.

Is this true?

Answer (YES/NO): NO